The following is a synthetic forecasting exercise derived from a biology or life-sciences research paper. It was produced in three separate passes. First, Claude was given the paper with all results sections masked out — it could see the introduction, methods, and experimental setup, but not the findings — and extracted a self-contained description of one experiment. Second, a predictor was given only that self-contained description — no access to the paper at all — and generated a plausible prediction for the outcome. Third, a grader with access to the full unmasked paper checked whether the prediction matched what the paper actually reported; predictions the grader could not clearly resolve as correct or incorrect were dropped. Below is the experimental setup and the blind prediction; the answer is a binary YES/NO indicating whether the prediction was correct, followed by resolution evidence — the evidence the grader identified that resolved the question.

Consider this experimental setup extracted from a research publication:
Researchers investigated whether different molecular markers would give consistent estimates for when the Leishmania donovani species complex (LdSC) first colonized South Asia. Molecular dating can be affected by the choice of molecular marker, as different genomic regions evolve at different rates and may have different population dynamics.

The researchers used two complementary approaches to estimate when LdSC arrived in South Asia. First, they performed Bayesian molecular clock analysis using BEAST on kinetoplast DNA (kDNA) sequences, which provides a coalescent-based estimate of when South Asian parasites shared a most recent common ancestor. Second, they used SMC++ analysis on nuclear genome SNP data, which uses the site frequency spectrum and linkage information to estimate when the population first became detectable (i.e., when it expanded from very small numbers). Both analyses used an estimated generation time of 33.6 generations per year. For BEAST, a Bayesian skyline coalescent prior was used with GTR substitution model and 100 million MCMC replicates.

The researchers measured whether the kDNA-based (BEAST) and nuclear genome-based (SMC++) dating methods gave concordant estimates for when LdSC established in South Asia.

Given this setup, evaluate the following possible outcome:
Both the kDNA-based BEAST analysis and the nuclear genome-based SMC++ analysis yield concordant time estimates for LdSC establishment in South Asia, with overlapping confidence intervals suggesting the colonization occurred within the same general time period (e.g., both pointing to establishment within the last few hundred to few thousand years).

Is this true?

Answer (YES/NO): YES